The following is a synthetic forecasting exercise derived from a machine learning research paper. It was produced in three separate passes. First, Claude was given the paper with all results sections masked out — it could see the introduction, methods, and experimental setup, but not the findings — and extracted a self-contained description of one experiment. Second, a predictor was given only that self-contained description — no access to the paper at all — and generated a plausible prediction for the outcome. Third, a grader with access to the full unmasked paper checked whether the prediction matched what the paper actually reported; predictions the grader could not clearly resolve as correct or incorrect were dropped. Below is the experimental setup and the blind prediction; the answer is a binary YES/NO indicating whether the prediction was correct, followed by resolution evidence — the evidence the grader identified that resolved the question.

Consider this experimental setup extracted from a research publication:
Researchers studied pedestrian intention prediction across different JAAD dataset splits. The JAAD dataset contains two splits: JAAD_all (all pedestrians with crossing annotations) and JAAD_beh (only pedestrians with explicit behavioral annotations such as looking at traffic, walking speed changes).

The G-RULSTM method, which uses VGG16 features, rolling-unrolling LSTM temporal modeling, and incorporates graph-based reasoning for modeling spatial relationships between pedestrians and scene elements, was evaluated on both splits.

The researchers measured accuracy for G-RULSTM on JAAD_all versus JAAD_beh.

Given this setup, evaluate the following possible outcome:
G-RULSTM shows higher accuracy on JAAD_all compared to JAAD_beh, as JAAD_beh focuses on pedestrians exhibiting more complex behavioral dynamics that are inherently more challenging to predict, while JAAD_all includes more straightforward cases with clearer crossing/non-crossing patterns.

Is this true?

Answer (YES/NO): YES